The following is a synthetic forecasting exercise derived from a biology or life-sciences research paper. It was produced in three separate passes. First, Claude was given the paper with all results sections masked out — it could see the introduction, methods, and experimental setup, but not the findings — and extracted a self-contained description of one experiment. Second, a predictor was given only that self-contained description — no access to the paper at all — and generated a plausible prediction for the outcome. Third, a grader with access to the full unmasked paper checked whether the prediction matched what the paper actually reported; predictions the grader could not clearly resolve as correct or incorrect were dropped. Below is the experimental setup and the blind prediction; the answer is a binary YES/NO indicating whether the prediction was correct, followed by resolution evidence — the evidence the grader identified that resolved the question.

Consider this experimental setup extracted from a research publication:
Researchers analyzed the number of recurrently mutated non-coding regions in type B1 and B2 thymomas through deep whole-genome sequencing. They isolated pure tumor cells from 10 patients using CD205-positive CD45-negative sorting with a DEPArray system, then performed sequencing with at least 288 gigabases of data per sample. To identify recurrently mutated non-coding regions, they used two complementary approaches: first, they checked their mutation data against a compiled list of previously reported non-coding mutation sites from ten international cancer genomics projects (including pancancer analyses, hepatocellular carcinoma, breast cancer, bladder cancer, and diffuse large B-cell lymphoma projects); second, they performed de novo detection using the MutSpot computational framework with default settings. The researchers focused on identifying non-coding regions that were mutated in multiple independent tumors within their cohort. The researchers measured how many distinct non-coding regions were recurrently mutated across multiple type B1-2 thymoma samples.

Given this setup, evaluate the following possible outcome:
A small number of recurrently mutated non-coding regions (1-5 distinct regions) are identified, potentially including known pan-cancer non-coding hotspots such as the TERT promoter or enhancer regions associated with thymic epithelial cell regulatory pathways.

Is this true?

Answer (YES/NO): NO